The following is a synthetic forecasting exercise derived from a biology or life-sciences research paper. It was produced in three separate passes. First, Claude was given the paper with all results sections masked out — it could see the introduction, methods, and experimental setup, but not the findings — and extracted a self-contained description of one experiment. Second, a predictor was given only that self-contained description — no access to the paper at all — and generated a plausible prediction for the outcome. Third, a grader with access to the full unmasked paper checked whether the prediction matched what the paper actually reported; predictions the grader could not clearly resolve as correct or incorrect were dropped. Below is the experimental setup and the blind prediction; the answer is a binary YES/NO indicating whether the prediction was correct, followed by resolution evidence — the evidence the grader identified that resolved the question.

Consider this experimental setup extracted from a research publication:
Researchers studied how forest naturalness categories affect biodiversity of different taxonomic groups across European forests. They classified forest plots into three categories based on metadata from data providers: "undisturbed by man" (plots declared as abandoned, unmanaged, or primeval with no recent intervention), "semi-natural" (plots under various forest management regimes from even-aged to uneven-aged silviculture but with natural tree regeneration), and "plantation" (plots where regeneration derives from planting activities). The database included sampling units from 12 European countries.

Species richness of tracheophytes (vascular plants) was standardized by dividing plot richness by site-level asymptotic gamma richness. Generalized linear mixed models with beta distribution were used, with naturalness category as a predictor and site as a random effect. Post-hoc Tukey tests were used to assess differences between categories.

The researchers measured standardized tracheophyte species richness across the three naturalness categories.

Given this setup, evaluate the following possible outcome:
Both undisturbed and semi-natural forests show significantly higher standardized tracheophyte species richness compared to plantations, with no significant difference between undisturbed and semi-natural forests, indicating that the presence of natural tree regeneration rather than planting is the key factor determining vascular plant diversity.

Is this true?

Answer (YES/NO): NO